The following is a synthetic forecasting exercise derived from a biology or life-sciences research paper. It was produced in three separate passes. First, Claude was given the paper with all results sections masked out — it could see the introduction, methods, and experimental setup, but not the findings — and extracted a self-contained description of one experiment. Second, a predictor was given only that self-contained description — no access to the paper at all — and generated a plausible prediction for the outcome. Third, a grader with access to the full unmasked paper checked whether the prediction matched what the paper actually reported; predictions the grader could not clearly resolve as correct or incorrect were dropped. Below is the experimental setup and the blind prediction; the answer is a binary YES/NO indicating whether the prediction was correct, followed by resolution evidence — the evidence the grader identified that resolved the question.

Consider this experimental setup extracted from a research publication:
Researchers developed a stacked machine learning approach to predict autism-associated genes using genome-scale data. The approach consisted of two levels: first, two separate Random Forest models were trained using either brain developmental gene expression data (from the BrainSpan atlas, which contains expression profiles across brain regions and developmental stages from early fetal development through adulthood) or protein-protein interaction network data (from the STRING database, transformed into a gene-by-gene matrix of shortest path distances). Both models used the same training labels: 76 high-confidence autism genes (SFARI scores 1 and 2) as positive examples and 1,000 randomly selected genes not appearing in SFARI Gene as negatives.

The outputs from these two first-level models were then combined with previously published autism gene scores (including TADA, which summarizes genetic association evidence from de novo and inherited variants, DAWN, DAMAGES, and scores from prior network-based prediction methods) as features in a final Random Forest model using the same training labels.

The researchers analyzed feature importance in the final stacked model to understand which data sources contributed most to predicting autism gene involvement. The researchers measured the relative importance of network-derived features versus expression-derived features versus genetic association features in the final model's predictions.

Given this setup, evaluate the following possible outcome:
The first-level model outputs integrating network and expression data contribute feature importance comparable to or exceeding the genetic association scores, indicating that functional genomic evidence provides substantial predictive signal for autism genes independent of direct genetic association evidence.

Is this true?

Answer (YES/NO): YES